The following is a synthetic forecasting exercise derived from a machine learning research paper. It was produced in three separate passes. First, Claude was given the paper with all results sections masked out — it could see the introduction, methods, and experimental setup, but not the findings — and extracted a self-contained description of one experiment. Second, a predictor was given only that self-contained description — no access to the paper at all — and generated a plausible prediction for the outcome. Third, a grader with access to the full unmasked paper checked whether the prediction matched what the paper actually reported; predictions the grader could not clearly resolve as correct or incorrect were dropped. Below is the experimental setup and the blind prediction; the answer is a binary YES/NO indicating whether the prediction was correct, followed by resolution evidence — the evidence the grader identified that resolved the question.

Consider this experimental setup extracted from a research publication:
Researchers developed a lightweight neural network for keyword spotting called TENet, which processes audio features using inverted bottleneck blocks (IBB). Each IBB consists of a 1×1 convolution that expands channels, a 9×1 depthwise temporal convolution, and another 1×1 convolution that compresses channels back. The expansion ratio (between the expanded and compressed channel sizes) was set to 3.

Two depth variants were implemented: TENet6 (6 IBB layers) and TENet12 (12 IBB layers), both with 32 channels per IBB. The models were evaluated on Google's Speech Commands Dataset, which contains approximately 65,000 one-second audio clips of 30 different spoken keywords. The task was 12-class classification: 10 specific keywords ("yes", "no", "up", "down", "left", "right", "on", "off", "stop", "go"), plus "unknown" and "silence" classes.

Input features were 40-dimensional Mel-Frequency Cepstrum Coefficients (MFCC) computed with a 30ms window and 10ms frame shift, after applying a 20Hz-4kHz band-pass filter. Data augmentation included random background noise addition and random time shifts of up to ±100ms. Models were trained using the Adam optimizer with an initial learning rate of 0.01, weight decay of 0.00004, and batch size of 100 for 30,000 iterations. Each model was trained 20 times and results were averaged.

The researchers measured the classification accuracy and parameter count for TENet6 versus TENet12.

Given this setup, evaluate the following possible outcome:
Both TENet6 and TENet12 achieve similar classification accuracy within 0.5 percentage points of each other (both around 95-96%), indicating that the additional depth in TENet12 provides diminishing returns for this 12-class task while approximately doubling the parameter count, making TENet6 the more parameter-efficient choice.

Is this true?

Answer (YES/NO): YES